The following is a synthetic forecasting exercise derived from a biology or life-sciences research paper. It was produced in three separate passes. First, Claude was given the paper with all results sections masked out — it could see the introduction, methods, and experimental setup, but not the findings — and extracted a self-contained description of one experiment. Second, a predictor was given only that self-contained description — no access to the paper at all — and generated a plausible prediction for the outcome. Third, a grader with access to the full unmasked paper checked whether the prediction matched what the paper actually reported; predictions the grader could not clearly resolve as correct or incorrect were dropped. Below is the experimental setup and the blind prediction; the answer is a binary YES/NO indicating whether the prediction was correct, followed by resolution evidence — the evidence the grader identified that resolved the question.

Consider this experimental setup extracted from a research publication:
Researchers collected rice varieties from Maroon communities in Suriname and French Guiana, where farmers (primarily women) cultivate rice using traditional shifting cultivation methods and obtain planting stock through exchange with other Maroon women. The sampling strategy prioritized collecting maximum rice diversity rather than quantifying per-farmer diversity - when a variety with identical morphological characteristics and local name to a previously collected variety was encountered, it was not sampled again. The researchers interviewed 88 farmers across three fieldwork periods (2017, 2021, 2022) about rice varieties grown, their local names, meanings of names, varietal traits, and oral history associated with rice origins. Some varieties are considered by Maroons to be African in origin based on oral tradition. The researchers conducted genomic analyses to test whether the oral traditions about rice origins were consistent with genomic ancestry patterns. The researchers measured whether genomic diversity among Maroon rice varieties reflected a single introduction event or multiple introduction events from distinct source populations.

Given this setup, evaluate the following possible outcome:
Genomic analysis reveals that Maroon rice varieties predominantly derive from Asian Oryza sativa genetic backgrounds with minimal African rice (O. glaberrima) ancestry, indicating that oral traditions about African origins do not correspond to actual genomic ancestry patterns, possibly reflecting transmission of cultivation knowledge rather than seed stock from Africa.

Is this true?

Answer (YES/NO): NO